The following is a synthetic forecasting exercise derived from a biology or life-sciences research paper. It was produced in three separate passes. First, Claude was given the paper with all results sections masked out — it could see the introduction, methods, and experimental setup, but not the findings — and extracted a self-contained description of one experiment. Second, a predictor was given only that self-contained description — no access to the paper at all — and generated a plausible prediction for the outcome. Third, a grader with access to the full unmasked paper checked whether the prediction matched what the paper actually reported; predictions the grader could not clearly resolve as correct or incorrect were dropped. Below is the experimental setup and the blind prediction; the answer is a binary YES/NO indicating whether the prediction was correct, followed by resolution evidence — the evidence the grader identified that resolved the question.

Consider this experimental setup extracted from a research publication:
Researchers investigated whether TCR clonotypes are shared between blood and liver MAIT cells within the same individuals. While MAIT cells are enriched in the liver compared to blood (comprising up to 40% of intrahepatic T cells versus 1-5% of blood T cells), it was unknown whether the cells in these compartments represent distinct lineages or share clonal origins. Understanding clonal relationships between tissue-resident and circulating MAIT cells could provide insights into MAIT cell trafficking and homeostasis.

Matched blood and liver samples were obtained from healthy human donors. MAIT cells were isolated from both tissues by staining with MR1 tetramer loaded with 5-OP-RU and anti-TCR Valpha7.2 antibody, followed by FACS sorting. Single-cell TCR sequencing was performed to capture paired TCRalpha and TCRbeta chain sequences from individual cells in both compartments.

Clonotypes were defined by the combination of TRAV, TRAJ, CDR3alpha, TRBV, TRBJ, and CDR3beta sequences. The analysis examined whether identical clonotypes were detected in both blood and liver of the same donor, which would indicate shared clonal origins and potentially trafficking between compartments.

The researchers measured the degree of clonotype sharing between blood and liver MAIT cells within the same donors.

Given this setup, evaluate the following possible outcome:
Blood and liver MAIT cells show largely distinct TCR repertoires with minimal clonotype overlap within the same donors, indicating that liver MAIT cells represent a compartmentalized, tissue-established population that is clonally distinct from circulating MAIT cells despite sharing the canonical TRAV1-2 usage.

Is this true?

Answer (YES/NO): NO